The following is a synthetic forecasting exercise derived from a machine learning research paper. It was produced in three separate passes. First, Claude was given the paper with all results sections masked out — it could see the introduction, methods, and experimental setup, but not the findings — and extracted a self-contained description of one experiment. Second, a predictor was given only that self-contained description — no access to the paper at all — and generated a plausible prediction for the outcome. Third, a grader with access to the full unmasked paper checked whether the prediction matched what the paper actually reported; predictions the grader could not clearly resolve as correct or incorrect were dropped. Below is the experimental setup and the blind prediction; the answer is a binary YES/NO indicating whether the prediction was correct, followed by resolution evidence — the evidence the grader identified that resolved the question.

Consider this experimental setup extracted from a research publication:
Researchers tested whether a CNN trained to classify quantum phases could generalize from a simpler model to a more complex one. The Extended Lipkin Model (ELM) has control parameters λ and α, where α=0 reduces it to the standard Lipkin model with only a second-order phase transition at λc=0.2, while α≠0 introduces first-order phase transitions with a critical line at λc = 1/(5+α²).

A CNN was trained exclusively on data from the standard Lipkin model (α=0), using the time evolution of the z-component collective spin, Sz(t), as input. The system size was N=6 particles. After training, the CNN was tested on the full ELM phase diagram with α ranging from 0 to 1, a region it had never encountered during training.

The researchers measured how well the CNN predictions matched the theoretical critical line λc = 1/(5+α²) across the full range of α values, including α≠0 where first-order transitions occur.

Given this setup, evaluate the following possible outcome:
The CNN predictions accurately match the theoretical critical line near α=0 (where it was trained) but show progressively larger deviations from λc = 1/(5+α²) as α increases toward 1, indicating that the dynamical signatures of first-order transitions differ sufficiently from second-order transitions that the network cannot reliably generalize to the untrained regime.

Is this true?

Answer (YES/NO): NO